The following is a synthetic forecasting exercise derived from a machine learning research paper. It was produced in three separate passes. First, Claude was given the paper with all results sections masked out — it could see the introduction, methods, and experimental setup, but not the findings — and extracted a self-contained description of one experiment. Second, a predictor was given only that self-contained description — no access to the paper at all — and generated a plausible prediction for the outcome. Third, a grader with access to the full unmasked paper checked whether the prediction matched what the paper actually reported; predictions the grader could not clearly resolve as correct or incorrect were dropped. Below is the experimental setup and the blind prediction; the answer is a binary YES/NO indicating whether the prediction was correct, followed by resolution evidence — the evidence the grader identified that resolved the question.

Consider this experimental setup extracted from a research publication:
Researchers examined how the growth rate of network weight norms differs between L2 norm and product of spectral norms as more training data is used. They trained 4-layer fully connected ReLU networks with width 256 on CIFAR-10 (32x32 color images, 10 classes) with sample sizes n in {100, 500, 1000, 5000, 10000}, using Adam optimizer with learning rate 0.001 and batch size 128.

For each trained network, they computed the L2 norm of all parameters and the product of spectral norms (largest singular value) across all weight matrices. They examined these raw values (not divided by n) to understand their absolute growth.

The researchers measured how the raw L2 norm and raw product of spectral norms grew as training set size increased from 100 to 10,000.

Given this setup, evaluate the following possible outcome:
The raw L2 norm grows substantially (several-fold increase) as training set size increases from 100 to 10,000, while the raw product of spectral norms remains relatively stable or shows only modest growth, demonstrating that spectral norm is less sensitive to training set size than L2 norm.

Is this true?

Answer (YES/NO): NO